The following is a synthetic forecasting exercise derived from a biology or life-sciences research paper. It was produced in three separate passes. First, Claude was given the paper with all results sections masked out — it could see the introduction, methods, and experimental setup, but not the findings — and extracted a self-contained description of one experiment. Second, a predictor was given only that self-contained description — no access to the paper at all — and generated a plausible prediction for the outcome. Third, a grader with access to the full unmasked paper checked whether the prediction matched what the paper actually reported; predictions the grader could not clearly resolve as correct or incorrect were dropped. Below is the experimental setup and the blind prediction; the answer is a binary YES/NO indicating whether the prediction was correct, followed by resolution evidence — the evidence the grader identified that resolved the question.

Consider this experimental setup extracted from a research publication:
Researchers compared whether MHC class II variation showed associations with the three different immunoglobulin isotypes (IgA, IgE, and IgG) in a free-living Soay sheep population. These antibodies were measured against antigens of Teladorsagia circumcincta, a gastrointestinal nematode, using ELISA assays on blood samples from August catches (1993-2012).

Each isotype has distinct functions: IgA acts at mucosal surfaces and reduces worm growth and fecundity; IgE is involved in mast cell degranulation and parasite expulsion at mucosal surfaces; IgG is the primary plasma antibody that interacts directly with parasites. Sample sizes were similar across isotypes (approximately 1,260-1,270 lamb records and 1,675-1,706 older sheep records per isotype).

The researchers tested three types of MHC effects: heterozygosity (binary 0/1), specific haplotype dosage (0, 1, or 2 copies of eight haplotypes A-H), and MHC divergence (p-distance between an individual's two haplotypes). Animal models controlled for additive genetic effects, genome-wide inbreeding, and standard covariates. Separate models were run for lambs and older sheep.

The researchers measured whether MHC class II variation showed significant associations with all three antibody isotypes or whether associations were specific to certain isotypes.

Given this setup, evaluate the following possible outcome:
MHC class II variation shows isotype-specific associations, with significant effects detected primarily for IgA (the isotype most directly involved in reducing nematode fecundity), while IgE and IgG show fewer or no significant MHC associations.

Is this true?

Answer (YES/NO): YES